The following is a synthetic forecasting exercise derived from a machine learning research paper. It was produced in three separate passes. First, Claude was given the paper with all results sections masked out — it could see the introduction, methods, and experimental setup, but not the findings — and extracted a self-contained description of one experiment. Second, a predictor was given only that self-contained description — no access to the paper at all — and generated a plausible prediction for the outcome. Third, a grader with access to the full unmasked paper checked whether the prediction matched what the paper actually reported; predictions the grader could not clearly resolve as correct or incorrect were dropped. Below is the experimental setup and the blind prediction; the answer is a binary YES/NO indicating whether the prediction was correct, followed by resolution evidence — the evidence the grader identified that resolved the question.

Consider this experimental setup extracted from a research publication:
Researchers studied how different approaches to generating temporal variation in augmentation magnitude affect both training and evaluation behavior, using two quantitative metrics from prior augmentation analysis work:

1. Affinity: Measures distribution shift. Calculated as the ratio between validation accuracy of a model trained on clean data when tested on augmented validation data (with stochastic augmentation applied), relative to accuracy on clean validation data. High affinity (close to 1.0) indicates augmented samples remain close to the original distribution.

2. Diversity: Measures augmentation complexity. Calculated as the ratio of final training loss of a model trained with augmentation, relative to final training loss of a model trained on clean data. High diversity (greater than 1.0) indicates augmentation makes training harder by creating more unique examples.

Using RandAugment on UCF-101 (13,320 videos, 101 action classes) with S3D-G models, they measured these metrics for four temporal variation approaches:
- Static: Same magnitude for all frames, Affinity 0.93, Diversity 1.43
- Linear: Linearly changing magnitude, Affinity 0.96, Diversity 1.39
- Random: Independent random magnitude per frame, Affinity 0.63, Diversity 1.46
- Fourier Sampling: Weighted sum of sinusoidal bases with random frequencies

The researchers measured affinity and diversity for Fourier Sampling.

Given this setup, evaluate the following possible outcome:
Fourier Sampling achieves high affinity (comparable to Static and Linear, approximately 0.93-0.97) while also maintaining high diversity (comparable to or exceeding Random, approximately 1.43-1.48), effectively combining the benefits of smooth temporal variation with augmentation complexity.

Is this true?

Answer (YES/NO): YES